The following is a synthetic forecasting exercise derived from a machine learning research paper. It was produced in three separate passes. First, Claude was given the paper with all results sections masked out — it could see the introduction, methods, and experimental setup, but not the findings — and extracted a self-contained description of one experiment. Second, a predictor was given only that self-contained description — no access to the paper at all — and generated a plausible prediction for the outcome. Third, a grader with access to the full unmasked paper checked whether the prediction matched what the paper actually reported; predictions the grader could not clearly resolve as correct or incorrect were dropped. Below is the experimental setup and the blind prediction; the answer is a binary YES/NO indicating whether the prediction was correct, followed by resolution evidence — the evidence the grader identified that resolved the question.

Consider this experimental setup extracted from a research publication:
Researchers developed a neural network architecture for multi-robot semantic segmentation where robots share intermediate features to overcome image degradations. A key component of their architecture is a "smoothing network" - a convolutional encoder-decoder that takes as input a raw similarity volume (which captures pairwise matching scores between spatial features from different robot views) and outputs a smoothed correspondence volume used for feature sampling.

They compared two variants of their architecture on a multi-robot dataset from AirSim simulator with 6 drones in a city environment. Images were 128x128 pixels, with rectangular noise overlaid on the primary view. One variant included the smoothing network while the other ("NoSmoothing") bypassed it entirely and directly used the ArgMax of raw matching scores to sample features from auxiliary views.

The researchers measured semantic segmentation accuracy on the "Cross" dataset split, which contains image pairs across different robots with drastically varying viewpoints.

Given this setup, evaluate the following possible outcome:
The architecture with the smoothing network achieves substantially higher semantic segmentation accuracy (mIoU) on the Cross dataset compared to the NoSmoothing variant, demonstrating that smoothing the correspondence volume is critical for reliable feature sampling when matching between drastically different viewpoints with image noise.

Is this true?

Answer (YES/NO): YES